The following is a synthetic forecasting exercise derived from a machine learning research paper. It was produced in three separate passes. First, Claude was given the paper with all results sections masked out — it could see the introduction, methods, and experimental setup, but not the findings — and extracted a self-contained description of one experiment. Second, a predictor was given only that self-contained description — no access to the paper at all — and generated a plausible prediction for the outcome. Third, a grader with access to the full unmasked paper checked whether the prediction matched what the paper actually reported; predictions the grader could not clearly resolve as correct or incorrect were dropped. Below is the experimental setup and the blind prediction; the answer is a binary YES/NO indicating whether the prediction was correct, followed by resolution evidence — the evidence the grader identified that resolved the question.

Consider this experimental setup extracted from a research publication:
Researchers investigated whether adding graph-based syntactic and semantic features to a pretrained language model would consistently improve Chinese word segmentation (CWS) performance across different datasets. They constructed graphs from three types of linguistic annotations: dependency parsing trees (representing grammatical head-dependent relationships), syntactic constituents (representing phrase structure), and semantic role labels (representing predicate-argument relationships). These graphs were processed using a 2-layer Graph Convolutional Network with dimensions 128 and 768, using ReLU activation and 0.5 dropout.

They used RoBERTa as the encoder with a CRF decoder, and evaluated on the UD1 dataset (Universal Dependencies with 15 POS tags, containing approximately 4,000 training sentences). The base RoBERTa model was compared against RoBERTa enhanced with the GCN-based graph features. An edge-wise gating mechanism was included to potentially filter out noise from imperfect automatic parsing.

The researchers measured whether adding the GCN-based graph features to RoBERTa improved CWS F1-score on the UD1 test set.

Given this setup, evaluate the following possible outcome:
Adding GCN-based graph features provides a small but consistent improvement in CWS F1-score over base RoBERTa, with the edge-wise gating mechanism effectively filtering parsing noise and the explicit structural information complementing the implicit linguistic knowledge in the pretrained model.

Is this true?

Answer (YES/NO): NO